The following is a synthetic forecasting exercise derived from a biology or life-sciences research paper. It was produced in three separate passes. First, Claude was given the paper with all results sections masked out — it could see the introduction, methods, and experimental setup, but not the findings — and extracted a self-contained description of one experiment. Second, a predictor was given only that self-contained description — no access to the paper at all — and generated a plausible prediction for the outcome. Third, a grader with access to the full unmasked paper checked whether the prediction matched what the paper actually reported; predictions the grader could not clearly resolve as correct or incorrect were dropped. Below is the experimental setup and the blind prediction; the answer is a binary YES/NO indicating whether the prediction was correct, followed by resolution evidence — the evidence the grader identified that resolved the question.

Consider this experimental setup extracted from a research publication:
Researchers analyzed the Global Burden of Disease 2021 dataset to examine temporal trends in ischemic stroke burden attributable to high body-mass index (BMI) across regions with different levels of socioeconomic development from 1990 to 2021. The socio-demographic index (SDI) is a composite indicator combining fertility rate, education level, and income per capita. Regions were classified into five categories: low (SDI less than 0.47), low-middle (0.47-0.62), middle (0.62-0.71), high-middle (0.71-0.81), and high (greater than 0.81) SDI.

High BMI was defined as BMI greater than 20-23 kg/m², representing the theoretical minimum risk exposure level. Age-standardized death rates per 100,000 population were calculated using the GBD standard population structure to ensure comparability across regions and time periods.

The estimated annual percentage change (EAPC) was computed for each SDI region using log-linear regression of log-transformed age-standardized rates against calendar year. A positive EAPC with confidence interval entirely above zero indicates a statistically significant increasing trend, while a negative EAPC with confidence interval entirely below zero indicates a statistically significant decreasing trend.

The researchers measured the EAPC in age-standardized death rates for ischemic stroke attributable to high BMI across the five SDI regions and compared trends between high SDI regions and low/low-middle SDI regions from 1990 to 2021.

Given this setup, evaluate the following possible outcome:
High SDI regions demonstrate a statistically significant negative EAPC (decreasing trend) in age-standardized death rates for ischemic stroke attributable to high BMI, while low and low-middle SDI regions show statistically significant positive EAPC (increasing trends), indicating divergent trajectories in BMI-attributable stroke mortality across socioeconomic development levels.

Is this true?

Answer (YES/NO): YES